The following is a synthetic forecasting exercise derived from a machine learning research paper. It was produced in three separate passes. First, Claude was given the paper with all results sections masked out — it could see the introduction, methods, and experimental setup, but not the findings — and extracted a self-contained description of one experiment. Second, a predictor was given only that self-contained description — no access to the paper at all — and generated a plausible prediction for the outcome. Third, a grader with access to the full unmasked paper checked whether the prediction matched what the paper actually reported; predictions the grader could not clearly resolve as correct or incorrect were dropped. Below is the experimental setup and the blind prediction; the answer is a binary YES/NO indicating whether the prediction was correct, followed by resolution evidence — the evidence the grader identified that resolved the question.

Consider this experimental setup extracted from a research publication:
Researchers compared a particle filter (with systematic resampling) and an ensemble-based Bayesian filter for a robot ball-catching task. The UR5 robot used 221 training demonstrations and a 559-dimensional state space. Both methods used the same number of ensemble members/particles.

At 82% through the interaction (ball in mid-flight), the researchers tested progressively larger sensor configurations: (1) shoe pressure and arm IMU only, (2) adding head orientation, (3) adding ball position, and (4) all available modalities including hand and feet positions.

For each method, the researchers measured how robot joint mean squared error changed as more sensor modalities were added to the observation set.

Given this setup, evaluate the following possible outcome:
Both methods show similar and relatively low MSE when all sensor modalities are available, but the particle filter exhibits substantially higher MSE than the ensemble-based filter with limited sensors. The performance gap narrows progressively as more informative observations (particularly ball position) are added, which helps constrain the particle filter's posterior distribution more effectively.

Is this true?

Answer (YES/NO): NO